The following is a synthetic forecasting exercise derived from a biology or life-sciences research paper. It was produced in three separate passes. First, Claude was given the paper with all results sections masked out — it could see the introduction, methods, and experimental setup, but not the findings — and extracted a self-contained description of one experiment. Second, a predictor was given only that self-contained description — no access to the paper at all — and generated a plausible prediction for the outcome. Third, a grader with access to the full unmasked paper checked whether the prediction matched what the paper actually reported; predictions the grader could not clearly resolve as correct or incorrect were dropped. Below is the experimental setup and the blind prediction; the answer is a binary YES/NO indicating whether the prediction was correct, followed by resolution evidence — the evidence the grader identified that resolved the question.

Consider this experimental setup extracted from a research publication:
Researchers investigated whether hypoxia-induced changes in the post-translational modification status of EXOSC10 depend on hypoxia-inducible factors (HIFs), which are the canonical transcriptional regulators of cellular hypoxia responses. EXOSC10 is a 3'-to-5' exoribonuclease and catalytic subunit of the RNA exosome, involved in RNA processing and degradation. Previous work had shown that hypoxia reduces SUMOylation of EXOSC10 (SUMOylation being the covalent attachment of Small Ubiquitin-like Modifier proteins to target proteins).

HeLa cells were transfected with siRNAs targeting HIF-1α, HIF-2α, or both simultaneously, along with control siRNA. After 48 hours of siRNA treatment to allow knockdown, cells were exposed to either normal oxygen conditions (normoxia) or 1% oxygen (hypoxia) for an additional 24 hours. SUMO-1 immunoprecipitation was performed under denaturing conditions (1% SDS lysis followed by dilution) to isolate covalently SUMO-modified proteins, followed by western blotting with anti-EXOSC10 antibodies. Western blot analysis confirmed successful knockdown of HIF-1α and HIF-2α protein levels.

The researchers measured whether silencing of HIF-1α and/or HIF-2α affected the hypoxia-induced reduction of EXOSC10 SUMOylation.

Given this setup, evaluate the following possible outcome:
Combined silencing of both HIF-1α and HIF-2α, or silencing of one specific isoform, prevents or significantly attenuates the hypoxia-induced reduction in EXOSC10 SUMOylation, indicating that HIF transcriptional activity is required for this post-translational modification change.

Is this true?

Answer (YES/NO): NO